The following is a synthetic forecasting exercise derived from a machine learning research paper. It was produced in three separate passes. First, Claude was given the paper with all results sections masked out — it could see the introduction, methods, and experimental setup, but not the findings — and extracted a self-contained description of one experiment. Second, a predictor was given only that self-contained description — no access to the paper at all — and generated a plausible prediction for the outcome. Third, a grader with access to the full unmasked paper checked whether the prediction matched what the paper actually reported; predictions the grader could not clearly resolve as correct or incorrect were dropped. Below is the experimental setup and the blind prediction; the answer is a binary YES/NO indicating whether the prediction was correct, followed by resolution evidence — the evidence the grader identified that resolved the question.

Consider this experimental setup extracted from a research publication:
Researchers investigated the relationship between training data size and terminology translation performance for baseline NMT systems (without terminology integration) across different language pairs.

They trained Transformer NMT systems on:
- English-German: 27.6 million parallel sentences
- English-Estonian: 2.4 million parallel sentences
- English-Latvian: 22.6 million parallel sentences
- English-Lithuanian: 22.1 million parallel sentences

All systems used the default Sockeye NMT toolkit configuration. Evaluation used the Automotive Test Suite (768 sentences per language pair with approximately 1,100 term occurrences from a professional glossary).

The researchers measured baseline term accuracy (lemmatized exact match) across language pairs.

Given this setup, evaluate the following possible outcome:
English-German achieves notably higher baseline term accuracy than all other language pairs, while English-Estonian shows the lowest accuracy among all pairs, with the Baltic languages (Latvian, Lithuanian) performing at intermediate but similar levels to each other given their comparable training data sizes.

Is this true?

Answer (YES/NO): NO